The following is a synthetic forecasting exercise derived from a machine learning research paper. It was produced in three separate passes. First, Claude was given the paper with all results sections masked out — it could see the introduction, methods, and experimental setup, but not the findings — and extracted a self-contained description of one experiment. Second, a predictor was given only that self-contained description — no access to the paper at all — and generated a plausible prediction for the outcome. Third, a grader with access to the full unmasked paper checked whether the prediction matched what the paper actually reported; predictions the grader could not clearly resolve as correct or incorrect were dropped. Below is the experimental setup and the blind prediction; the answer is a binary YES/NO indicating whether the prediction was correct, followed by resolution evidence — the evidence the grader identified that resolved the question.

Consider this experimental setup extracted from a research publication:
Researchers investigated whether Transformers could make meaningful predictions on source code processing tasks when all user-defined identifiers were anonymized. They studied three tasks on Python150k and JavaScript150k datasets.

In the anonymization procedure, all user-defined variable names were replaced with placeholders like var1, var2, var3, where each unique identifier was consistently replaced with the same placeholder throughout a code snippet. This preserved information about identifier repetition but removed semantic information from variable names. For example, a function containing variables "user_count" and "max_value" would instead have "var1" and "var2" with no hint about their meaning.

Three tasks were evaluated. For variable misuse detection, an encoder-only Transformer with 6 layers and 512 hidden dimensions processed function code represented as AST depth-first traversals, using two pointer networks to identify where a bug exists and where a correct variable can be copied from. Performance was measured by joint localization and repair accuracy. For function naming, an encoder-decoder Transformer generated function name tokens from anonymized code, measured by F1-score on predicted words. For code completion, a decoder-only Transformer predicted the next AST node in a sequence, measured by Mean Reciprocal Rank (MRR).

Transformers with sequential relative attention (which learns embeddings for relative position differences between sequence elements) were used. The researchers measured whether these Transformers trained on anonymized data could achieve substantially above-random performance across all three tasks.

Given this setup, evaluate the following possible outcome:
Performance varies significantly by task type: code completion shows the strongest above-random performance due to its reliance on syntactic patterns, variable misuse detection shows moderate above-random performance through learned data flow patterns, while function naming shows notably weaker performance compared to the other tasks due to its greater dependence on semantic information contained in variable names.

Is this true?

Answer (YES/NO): NO